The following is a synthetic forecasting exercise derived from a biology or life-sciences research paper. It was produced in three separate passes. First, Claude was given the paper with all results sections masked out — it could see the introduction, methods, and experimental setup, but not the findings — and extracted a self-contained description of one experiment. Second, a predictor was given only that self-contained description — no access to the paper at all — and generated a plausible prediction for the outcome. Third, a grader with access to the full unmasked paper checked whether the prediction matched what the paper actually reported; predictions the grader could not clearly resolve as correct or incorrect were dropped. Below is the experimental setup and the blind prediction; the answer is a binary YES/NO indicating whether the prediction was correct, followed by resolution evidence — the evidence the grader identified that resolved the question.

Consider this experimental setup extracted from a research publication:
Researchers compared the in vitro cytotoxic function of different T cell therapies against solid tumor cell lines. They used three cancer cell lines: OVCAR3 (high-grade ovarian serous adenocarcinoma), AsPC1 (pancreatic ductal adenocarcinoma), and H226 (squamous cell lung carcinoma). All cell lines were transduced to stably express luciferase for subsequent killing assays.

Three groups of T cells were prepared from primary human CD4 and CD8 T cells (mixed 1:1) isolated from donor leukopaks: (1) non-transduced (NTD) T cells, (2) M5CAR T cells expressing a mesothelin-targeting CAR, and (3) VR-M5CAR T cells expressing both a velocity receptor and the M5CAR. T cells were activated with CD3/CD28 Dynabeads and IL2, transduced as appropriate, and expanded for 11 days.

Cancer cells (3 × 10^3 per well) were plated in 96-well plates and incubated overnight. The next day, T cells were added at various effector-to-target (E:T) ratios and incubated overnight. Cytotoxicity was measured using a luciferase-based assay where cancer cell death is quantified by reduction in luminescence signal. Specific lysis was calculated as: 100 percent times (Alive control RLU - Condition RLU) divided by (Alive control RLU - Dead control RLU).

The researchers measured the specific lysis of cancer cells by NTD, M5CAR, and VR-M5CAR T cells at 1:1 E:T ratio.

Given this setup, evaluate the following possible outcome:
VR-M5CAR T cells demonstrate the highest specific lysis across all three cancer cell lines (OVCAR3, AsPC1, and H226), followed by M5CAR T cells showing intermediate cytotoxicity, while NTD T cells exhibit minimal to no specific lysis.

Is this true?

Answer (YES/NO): NO